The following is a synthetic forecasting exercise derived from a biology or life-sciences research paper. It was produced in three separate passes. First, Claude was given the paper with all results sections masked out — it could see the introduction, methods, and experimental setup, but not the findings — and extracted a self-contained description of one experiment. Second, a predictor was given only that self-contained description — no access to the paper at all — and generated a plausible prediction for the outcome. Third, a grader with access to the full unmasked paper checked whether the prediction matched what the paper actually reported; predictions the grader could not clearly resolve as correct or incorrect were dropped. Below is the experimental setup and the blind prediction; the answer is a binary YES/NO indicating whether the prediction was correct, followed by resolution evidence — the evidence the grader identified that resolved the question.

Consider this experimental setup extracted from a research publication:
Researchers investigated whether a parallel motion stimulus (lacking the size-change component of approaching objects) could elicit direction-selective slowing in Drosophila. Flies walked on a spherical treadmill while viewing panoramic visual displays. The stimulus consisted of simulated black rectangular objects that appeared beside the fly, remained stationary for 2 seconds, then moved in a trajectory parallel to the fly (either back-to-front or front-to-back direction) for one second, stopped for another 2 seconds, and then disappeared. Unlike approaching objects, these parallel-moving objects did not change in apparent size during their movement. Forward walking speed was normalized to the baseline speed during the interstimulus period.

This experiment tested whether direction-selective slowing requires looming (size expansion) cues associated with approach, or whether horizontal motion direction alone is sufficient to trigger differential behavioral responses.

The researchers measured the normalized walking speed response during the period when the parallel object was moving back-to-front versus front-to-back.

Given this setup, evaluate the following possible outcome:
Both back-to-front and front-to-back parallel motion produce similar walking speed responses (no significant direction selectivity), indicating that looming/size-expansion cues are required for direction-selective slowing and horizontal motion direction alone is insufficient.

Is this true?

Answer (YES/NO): NO